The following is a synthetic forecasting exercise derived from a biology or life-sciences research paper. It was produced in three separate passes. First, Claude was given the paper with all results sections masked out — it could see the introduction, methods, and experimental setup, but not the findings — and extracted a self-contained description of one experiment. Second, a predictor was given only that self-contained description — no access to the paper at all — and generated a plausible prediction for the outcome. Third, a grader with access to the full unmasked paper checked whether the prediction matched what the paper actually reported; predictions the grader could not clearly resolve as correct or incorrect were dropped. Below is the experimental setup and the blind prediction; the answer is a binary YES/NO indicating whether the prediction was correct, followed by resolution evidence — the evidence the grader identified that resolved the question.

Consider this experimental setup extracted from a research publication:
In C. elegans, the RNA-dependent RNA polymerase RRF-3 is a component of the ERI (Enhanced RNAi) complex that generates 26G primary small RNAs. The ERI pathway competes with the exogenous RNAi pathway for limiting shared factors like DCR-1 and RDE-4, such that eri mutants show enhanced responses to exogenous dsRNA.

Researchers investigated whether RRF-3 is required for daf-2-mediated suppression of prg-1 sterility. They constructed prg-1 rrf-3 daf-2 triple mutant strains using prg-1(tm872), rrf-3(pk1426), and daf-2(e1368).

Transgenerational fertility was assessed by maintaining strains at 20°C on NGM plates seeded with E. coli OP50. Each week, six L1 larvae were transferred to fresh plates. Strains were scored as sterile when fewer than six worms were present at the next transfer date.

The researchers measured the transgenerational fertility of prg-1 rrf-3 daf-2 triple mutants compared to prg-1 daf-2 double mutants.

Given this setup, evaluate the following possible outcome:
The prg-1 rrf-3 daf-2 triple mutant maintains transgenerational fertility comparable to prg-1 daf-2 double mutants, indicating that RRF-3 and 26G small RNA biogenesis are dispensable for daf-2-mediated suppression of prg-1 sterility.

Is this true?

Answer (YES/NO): NO